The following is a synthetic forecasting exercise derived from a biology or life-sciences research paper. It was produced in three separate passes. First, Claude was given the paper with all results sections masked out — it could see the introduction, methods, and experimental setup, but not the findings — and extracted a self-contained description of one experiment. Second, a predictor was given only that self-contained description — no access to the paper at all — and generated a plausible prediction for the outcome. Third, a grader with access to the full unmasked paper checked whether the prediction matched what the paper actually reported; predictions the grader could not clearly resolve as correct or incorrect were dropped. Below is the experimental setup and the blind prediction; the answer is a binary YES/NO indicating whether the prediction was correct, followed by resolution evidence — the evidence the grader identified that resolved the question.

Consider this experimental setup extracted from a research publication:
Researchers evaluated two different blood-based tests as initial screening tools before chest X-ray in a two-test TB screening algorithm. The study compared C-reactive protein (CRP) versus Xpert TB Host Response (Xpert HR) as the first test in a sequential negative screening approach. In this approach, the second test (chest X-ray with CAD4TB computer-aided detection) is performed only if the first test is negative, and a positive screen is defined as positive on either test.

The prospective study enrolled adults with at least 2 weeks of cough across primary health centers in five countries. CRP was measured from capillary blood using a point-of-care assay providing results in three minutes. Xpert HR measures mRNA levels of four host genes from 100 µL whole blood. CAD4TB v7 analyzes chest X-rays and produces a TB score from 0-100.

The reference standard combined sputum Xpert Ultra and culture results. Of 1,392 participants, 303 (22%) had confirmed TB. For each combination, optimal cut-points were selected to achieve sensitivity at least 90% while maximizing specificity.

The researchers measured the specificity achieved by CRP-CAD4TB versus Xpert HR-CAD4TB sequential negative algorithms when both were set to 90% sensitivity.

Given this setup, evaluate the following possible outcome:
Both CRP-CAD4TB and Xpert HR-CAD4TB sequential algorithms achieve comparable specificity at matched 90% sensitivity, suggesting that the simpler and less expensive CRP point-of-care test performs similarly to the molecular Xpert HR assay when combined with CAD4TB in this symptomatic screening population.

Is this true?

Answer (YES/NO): YES